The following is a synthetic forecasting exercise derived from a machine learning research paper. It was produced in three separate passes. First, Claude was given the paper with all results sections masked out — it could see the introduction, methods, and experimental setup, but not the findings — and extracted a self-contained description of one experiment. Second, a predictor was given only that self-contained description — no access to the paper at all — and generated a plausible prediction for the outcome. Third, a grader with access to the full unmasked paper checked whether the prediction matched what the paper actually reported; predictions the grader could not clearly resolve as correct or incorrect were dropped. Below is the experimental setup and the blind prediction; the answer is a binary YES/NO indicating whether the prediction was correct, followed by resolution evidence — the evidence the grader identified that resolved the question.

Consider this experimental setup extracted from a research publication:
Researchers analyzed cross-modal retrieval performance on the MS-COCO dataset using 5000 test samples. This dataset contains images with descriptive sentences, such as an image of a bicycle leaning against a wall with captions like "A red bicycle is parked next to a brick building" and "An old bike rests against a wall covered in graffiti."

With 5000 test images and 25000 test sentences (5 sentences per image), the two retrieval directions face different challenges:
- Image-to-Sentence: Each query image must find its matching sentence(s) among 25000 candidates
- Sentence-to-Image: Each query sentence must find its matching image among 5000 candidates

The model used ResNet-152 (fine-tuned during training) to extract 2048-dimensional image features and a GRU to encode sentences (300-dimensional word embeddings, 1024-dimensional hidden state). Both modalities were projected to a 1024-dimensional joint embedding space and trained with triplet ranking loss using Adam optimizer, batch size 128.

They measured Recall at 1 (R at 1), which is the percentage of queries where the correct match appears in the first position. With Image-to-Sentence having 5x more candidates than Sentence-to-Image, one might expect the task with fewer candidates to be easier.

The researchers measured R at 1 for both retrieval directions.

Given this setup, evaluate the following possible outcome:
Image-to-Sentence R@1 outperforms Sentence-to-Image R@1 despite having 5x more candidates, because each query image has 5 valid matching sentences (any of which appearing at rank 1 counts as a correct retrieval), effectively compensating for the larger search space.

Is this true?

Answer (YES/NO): YES